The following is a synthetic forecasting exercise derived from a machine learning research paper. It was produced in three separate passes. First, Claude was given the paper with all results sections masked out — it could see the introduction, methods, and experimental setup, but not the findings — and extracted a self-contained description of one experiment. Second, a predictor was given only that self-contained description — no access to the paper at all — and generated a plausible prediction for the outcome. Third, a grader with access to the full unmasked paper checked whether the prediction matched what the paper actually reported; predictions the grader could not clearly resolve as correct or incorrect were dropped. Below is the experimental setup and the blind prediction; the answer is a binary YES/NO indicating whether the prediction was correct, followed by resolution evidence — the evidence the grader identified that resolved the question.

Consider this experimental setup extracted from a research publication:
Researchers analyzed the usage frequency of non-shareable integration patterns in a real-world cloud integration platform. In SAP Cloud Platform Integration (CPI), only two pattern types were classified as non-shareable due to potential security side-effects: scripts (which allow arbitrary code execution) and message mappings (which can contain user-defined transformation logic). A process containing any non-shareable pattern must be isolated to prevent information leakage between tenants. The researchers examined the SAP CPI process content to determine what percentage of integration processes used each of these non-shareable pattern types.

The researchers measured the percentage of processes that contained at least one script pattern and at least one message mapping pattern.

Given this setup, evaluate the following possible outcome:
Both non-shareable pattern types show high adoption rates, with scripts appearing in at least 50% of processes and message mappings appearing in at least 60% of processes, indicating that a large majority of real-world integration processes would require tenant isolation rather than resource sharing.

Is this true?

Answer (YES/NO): NO